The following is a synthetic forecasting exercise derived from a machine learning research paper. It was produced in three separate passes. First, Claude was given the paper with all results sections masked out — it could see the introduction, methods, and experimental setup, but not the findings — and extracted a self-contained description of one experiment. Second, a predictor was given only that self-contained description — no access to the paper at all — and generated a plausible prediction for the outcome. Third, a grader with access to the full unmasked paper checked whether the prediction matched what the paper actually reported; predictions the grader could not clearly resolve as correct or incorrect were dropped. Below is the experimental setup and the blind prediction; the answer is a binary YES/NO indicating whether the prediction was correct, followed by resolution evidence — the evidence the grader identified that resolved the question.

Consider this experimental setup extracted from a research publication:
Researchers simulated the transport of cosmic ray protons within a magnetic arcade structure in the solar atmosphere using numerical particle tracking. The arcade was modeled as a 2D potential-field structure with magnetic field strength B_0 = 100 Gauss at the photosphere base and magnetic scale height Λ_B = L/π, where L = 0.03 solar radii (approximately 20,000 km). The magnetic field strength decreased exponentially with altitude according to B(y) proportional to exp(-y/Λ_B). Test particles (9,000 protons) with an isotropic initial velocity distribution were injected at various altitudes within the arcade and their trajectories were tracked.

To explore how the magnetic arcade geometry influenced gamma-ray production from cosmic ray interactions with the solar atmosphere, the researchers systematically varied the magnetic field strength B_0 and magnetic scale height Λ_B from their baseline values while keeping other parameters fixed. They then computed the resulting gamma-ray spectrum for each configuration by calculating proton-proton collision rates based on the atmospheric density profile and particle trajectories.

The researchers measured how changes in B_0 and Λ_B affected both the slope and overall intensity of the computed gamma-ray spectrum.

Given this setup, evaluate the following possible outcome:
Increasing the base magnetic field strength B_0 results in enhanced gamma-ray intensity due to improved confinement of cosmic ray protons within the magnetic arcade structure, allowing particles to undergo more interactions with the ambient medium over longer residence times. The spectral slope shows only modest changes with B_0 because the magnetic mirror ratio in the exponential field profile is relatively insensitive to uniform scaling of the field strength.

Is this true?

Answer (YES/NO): NO